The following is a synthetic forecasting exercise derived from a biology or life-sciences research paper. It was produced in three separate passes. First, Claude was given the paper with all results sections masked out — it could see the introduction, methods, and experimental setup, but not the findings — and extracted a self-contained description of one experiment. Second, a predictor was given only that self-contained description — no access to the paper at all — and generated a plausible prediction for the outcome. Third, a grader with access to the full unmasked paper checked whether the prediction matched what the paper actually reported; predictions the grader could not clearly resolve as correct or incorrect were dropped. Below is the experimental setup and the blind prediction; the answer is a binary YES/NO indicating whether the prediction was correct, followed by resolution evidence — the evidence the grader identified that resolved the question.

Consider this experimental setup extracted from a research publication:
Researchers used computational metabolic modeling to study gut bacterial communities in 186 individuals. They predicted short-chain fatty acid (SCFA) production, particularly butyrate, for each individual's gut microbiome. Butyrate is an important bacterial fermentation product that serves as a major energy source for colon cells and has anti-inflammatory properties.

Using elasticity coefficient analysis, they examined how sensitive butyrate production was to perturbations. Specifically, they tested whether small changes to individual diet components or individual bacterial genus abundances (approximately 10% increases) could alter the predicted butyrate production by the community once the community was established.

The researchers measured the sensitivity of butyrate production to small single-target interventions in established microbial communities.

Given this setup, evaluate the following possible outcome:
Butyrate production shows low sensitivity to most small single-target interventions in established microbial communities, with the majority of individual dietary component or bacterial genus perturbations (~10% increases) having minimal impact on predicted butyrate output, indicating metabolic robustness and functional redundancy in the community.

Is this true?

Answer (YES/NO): YES